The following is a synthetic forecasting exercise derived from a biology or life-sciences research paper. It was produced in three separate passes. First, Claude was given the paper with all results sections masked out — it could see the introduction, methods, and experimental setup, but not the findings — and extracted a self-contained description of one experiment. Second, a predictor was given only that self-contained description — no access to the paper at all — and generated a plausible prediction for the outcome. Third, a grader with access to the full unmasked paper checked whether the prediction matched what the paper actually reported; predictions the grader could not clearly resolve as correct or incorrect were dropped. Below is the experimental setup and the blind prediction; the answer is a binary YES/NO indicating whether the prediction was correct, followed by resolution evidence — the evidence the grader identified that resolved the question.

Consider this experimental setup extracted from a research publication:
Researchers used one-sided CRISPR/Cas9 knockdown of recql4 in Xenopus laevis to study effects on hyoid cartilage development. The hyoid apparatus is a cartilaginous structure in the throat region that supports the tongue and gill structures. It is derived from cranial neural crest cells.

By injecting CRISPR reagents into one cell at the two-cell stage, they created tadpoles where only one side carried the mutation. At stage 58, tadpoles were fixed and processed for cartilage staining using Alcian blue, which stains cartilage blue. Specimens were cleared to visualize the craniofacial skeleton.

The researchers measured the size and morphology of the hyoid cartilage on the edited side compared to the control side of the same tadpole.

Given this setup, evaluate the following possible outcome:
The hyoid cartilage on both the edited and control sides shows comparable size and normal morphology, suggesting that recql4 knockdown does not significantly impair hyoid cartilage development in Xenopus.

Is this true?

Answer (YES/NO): NO